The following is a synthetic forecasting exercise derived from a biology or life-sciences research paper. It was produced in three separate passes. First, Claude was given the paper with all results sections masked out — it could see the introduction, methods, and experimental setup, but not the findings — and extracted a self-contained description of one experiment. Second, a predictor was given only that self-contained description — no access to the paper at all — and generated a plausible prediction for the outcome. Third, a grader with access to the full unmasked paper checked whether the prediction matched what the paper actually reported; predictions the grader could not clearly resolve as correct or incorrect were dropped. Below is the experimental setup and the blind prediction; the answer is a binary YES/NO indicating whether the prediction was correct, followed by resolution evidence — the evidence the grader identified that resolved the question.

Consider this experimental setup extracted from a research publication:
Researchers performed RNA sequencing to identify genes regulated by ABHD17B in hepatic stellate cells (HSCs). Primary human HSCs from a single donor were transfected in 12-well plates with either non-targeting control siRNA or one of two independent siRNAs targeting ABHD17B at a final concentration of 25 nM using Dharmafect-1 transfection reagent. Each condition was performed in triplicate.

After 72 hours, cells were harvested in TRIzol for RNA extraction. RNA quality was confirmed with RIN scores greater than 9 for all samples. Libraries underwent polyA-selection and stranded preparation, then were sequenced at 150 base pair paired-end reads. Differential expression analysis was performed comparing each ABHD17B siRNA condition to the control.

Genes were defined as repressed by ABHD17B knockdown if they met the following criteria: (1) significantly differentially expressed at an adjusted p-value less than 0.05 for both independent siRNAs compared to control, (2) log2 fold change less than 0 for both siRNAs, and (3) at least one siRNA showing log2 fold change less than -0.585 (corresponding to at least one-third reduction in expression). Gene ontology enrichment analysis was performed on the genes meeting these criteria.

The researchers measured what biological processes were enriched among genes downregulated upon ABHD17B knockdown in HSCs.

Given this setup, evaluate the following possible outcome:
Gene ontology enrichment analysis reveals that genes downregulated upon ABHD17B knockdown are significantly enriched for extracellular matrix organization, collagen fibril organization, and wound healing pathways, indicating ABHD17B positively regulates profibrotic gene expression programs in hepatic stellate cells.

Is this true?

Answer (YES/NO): NO